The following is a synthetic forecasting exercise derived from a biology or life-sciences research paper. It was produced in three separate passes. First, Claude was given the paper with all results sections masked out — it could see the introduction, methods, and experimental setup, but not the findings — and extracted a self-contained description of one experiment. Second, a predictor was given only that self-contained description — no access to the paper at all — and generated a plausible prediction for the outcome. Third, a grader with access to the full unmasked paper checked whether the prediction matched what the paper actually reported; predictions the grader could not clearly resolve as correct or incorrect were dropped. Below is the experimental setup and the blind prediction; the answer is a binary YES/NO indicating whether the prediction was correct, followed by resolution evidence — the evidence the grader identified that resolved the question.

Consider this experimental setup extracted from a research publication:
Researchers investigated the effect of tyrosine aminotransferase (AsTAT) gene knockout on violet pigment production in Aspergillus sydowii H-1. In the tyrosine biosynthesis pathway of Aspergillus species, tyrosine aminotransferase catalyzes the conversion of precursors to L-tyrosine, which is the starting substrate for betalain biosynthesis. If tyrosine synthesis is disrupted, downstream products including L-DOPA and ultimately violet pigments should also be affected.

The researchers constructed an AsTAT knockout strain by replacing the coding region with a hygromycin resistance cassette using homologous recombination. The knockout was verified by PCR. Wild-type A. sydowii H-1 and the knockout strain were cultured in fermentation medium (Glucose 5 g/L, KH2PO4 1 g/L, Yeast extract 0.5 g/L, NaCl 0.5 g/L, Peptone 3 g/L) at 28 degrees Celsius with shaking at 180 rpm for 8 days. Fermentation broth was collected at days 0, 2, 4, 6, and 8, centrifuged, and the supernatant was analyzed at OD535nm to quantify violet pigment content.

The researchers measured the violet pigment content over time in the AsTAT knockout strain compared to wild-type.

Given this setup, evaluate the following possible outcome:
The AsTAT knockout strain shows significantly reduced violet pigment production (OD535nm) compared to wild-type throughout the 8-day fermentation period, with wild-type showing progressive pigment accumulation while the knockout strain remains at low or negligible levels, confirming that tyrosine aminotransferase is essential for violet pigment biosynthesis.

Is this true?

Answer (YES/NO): YES